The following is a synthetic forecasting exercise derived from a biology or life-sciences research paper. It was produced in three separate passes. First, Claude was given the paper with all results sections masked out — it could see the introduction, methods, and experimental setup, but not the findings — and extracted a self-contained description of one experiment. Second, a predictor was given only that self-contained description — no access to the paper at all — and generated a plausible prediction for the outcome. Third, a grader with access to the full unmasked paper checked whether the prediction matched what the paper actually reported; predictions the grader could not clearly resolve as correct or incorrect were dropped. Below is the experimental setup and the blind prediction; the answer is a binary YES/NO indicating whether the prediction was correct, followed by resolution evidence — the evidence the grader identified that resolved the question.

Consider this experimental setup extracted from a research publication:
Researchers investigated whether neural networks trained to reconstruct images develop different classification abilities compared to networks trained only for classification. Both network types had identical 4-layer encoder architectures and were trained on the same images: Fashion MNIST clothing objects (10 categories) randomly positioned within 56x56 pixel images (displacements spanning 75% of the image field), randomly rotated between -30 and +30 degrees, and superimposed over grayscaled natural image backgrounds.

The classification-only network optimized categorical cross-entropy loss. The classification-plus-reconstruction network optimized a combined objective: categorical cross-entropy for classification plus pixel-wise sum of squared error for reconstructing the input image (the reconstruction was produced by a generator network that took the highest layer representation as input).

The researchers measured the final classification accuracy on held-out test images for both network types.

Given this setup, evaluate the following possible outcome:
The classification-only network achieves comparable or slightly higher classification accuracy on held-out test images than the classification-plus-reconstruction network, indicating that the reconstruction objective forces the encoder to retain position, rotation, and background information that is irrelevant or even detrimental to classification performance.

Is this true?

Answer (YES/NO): YES